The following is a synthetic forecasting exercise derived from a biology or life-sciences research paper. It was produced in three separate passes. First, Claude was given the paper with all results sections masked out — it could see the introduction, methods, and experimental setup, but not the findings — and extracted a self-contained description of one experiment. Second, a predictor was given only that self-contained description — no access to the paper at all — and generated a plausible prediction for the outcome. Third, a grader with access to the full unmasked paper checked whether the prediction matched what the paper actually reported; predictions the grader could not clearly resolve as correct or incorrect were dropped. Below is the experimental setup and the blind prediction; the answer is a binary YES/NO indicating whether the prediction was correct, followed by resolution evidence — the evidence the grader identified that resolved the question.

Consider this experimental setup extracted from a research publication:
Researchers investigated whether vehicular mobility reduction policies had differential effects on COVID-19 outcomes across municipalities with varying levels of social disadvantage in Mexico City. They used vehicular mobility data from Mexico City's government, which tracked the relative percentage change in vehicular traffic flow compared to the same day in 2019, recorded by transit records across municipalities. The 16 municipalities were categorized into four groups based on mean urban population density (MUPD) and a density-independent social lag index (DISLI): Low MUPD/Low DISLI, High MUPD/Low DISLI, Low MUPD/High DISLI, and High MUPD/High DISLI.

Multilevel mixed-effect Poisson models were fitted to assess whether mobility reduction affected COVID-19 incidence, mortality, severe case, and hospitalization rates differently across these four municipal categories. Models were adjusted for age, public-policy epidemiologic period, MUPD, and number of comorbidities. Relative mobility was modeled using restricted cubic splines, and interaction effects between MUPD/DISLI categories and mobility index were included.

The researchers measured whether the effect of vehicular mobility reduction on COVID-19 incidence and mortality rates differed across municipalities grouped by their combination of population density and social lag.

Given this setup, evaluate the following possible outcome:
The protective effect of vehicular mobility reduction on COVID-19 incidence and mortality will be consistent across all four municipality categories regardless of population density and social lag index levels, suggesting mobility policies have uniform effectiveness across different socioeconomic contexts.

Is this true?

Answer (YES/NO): NO